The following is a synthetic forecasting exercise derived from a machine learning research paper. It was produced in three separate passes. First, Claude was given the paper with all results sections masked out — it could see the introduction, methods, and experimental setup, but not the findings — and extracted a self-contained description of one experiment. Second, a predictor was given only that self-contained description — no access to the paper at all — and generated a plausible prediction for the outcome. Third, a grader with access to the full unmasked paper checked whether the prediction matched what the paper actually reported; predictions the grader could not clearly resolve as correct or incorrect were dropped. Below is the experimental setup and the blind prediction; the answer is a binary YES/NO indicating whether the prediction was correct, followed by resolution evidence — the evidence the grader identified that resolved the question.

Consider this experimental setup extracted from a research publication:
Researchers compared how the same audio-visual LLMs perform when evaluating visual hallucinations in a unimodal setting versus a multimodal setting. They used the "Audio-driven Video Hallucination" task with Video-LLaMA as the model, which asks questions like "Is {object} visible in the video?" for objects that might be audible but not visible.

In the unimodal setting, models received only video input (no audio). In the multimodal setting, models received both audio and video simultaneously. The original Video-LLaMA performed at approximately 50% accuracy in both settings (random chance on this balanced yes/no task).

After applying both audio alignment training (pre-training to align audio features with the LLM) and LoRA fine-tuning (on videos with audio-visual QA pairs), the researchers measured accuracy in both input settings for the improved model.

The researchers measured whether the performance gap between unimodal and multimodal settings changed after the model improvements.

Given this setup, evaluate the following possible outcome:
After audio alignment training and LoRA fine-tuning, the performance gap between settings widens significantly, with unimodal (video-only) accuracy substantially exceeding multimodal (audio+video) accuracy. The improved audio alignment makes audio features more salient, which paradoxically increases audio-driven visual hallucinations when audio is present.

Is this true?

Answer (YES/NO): NO